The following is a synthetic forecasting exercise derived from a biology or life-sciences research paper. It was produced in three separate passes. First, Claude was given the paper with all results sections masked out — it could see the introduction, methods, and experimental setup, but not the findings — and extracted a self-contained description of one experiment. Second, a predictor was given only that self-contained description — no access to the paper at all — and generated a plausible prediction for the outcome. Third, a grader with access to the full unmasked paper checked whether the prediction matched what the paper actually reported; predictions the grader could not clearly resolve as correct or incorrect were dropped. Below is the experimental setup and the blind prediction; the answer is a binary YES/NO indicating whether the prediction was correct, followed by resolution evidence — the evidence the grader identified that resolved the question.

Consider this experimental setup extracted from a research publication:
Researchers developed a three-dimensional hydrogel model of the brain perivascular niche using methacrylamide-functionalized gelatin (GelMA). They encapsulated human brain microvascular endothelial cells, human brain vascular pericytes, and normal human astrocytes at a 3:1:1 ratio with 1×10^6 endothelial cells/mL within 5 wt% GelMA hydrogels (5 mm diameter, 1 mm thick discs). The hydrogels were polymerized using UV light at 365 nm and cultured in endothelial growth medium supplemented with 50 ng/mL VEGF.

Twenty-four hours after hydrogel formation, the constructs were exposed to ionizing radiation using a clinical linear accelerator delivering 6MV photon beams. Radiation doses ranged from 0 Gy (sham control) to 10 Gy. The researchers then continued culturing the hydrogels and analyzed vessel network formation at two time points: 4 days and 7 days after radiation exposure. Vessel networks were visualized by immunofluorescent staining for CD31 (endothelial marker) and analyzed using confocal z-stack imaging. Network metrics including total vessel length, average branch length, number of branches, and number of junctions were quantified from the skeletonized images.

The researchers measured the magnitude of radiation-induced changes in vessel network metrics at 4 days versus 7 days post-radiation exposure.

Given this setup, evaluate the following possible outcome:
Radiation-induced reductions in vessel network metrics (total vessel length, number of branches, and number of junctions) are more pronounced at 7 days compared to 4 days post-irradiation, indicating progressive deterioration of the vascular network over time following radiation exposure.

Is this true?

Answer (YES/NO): YES